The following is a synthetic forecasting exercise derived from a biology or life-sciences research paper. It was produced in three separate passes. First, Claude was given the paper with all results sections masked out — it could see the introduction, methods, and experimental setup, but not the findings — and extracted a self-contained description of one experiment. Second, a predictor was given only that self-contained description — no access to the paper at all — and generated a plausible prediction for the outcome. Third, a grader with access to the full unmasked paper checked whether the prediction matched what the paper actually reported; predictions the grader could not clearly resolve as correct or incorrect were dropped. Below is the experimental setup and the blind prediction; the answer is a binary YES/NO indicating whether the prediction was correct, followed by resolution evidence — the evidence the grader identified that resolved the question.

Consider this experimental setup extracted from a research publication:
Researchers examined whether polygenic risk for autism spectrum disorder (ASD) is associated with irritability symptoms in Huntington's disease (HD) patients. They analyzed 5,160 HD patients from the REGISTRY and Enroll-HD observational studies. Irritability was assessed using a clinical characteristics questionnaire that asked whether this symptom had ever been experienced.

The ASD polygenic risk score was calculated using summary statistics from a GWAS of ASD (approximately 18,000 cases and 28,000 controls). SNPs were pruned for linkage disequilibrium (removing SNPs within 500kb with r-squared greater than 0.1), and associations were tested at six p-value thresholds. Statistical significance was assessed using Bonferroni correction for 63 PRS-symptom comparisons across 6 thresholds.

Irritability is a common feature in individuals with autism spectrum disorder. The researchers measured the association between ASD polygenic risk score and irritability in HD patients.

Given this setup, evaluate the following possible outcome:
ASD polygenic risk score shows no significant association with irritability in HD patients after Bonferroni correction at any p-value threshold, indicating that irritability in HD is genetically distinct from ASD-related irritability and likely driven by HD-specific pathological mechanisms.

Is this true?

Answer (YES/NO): YES